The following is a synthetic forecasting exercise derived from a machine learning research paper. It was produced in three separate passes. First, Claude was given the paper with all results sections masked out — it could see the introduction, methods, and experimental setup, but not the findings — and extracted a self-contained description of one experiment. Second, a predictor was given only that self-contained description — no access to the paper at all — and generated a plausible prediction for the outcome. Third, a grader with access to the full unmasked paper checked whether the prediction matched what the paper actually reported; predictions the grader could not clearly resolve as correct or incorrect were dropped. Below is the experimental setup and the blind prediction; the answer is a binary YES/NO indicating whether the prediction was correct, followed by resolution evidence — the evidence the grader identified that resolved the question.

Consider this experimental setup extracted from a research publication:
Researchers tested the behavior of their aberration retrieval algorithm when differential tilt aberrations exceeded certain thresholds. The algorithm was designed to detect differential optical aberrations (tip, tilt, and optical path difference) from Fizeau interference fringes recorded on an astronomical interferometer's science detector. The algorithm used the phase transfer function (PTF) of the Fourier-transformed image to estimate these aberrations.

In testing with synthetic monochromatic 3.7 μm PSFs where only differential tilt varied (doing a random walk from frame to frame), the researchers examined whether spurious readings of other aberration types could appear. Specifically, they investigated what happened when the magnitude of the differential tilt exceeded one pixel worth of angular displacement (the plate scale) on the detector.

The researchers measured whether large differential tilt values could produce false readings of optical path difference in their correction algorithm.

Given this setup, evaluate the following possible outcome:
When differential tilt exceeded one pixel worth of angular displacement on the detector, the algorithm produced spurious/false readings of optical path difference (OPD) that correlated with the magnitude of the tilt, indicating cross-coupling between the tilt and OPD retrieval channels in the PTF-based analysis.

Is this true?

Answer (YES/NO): YES